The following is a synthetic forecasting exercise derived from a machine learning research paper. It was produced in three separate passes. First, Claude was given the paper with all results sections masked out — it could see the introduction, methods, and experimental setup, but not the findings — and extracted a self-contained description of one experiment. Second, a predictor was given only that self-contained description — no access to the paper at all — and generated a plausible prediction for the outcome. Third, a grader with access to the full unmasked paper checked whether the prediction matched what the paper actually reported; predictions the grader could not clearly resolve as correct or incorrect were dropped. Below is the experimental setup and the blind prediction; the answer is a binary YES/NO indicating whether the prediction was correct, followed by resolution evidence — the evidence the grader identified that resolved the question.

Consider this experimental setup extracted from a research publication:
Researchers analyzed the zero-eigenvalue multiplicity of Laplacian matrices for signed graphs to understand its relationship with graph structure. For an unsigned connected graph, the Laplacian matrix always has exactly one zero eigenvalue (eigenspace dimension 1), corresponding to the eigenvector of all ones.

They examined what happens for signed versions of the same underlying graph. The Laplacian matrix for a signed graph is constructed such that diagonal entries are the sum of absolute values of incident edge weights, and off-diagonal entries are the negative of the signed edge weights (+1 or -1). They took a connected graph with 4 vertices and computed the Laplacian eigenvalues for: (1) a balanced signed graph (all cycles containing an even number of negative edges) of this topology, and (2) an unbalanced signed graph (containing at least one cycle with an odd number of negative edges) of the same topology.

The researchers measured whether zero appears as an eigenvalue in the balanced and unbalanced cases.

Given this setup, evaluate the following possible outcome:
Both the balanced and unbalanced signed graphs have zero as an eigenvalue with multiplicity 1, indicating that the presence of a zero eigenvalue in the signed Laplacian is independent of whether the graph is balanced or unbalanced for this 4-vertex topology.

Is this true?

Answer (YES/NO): NO